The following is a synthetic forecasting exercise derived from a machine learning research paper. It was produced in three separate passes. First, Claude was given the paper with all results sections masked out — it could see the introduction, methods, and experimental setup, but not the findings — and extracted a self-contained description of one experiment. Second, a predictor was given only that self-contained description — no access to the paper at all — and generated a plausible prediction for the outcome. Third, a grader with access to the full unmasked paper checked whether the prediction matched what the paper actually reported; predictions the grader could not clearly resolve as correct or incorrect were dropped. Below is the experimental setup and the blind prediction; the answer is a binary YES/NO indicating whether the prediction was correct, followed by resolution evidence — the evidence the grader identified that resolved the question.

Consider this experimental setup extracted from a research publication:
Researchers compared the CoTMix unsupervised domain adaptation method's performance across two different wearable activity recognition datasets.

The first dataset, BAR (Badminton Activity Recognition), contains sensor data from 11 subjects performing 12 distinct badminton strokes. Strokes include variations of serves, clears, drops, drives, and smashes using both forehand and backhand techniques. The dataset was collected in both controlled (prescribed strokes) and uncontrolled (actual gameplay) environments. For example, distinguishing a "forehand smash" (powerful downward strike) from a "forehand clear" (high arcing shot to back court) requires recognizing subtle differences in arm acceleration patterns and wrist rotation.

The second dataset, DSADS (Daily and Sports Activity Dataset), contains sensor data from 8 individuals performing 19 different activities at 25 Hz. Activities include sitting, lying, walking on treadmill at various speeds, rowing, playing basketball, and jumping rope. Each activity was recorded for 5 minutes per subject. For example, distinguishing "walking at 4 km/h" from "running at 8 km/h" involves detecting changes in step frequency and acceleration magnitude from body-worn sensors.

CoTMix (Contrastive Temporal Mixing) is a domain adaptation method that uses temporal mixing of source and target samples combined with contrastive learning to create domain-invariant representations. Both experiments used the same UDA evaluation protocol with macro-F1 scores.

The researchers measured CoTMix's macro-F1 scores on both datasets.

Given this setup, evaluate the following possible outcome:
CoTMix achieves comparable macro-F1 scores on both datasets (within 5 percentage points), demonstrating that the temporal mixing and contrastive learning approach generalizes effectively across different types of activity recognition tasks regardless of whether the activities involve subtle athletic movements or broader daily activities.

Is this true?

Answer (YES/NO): NO